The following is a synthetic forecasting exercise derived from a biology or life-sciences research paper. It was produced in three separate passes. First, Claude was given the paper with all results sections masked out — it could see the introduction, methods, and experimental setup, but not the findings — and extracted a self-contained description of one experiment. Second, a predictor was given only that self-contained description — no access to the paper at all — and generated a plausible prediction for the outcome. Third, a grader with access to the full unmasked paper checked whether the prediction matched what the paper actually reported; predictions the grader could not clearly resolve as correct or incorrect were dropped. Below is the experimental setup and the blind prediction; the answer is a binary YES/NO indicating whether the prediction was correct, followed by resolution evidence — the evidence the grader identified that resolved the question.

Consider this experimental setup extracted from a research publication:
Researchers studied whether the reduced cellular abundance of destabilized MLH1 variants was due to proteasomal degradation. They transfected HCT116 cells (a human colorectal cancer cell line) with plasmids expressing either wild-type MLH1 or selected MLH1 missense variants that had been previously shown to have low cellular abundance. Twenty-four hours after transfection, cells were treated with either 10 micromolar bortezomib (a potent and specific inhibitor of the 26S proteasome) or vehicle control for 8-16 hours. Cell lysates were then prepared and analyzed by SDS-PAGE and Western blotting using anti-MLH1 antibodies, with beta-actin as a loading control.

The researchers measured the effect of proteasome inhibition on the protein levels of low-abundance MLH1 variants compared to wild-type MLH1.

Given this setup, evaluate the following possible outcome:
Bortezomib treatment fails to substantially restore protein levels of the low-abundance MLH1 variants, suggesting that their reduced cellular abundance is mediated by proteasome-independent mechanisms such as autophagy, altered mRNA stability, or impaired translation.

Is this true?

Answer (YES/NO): NO